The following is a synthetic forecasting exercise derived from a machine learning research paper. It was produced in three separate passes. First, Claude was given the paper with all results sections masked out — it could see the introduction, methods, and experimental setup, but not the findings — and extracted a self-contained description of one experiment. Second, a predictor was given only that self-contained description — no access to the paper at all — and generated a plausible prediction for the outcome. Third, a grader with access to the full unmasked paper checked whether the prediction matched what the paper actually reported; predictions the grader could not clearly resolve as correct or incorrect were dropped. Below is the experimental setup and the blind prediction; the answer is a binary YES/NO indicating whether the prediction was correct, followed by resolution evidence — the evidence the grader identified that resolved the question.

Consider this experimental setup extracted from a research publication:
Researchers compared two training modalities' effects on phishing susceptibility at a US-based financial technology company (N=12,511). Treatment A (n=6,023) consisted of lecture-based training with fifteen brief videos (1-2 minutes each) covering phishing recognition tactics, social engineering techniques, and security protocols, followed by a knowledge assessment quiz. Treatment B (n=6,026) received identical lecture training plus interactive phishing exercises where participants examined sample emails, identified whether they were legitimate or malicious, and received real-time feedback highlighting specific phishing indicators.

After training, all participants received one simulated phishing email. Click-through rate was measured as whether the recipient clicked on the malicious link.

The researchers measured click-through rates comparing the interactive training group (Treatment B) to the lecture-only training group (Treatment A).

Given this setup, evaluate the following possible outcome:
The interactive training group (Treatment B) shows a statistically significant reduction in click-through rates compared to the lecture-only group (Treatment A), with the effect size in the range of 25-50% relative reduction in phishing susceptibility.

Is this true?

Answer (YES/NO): NO